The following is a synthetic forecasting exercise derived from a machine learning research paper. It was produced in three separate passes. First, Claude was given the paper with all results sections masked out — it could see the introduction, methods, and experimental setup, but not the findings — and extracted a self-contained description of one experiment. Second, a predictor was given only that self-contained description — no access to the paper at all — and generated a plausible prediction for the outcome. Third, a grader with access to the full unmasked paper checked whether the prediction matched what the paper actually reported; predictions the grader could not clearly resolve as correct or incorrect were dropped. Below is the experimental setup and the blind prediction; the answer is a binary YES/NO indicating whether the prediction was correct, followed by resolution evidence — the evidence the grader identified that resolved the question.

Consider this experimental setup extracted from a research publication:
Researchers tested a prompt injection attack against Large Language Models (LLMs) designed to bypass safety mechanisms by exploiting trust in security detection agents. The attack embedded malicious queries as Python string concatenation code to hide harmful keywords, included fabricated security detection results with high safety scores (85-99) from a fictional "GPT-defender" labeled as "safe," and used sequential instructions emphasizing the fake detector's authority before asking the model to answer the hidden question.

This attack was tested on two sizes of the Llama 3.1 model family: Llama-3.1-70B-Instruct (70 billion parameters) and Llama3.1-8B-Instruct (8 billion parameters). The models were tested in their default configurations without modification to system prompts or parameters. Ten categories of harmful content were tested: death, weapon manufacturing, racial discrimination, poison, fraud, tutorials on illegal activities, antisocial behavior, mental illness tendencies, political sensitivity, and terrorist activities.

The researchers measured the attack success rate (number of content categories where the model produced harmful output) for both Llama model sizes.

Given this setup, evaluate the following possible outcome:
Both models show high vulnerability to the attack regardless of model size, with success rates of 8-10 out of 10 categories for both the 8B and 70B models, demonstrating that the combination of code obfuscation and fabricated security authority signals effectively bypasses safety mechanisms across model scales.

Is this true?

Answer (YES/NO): NO